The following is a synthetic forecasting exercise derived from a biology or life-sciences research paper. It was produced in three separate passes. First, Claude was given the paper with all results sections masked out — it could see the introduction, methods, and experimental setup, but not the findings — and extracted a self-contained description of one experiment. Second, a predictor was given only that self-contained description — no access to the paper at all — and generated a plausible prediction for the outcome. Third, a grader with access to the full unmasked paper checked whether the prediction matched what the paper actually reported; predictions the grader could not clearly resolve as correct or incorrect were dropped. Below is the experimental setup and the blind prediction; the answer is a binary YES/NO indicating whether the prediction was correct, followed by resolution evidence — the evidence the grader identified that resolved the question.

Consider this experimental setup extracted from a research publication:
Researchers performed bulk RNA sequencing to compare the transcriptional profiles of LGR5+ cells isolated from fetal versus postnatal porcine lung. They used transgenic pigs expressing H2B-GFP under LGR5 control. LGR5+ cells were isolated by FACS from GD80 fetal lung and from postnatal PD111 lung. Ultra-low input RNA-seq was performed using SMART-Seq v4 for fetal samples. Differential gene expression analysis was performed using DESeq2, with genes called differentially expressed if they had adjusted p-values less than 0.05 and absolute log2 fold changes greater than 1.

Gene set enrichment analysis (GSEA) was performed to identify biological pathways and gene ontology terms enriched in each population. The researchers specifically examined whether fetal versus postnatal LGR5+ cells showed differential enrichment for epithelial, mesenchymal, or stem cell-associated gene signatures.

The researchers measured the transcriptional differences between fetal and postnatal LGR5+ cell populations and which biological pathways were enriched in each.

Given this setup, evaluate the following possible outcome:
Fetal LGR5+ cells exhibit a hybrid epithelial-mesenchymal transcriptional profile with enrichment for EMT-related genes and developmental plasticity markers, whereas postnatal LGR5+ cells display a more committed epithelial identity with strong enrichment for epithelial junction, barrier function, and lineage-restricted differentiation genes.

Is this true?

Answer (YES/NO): NO